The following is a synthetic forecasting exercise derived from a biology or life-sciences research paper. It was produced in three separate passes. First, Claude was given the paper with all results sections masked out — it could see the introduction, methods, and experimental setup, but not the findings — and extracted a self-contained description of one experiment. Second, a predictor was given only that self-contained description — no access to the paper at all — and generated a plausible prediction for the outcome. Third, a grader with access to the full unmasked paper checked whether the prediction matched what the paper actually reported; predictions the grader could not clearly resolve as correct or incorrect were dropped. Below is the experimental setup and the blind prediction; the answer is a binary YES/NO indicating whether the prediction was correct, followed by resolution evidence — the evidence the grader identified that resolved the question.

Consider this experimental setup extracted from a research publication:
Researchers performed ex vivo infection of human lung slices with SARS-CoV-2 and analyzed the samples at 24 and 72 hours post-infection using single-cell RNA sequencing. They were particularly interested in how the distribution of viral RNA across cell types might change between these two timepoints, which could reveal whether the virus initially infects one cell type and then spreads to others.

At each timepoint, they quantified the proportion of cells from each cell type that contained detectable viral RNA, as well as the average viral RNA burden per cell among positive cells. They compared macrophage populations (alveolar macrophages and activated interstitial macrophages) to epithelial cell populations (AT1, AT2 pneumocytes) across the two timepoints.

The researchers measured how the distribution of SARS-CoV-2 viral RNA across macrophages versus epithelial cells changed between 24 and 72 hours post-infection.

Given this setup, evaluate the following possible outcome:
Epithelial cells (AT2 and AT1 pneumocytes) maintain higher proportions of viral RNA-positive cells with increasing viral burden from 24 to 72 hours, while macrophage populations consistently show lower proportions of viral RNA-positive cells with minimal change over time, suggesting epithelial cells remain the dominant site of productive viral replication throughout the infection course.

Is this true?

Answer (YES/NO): NO